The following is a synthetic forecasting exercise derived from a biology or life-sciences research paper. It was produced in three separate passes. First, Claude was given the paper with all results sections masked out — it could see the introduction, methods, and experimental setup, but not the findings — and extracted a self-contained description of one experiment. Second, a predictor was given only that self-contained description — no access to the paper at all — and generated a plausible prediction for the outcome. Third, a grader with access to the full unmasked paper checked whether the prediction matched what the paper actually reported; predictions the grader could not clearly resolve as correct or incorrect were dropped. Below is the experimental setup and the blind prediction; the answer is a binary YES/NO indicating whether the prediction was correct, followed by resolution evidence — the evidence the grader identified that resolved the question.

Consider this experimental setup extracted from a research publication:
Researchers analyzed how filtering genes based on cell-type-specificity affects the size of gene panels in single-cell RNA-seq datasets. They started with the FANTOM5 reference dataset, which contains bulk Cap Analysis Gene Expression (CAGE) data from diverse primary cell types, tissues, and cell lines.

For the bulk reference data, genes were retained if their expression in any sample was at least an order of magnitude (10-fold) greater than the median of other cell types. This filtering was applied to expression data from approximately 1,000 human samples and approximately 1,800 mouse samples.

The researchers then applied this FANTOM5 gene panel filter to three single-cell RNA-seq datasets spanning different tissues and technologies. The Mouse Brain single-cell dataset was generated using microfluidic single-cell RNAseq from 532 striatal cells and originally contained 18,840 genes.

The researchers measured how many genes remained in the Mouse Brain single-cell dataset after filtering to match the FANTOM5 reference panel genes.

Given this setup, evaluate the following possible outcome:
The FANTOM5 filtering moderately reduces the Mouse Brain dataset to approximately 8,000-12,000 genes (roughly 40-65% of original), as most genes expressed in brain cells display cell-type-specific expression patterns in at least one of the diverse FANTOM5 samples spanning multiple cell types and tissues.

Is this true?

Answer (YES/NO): NO